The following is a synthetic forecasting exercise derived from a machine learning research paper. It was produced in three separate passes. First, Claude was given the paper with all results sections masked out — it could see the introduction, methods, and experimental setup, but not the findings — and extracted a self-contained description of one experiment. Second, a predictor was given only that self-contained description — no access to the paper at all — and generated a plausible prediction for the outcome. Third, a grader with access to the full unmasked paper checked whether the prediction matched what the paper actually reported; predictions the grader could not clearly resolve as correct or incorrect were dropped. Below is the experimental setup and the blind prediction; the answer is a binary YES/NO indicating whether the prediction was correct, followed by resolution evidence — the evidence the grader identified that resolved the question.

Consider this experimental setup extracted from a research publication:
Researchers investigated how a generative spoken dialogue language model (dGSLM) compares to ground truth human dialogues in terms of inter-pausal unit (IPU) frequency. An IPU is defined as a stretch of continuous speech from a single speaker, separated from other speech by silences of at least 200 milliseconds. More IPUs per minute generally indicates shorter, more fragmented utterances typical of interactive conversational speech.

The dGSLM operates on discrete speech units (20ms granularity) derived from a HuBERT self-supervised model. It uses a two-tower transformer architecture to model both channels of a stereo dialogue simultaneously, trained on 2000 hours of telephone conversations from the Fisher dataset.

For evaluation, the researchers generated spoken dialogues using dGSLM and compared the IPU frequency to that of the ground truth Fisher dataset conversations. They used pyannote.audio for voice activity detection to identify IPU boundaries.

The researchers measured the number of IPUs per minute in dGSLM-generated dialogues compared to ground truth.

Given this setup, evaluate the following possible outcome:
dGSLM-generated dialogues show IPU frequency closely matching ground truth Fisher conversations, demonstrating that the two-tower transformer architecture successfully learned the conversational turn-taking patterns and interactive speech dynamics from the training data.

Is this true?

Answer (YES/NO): YES